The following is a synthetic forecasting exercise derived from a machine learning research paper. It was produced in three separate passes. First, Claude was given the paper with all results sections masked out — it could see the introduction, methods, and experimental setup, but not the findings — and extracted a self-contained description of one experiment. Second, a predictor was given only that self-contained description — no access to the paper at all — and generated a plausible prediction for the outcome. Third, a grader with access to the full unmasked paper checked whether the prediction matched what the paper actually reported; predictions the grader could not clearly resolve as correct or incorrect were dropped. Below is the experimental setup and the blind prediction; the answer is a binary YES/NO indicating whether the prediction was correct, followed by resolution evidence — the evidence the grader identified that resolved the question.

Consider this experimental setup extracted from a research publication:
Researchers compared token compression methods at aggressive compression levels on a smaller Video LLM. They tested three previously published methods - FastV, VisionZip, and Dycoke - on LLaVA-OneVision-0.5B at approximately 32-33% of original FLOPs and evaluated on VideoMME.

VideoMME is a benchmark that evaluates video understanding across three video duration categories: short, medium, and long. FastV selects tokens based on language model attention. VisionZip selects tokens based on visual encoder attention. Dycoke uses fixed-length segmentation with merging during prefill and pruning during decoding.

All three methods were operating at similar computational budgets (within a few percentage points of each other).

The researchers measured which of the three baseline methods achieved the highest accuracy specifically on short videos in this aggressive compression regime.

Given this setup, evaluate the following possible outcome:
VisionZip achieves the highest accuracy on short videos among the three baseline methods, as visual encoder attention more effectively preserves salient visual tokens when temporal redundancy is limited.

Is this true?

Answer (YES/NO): NO